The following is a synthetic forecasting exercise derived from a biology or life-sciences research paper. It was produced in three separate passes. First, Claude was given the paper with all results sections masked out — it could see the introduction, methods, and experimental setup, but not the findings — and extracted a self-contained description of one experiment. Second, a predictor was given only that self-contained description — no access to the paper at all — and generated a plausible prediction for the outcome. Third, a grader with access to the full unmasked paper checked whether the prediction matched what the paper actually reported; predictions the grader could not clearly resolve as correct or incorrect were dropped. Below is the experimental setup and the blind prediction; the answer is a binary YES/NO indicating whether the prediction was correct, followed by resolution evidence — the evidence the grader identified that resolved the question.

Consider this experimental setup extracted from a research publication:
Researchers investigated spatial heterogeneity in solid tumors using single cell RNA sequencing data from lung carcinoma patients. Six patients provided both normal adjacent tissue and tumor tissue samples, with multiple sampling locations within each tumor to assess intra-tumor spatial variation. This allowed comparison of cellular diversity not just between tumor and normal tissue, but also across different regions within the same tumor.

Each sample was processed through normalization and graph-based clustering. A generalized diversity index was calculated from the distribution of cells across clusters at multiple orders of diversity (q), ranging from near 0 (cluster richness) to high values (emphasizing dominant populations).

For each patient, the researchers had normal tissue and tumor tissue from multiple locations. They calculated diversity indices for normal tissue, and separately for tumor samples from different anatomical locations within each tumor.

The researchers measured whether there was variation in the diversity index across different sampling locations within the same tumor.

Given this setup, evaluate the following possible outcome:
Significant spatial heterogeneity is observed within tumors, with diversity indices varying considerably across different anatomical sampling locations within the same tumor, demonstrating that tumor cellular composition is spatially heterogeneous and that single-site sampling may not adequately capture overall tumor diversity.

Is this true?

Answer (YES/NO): YES